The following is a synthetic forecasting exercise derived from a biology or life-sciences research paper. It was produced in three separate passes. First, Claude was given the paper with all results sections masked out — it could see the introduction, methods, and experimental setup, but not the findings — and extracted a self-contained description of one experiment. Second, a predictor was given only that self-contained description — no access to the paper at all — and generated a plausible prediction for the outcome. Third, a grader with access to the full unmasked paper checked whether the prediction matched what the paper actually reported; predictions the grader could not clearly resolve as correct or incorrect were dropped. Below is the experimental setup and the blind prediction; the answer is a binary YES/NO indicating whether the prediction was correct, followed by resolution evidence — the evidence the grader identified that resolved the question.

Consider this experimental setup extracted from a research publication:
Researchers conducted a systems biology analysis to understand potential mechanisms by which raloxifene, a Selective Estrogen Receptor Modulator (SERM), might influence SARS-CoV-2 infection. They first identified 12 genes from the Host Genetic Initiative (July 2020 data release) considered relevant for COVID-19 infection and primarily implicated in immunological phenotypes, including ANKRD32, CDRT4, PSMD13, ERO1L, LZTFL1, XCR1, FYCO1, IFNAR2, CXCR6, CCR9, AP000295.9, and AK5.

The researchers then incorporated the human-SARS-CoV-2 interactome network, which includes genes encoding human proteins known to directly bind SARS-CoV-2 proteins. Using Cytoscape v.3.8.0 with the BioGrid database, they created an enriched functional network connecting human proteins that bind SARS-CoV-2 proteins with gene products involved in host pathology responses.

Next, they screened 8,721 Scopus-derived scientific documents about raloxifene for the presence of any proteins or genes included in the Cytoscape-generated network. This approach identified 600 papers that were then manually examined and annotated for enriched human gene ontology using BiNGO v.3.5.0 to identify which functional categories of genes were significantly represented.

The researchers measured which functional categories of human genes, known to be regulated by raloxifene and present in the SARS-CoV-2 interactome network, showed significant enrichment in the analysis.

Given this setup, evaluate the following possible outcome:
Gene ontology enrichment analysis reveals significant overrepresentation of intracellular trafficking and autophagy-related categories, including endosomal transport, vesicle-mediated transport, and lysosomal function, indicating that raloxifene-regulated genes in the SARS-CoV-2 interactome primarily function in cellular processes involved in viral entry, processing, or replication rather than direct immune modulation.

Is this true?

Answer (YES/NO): NO